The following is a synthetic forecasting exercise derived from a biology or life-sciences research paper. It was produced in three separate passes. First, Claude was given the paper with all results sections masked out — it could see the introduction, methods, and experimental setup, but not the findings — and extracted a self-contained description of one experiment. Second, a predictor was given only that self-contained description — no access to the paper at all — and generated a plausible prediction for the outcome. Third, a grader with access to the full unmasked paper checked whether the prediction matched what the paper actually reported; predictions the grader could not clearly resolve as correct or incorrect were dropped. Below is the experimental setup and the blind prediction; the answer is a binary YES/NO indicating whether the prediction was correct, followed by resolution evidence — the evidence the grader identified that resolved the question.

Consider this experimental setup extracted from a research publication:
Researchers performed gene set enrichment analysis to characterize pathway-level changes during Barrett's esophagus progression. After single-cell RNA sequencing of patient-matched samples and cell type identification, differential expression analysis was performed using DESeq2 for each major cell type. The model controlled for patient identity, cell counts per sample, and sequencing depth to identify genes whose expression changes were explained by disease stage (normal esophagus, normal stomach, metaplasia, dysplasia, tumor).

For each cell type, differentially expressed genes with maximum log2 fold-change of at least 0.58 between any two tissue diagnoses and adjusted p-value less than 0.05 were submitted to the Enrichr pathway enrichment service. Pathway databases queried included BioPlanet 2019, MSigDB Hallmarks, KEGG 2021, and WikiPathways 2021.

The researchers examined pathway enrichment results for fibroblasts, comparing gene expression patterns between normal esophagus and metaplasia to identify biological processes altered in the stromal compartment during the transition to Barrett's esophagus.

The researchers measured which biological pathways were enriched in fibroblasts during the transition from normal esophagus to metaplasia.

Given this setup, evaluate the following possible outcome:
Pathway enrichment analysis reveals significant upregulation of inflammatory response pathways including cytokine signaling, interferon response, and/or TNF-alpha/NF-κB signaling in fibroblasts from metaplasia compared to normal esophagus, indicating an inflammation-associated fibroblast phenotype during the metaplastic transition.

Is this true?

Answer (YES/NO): NO